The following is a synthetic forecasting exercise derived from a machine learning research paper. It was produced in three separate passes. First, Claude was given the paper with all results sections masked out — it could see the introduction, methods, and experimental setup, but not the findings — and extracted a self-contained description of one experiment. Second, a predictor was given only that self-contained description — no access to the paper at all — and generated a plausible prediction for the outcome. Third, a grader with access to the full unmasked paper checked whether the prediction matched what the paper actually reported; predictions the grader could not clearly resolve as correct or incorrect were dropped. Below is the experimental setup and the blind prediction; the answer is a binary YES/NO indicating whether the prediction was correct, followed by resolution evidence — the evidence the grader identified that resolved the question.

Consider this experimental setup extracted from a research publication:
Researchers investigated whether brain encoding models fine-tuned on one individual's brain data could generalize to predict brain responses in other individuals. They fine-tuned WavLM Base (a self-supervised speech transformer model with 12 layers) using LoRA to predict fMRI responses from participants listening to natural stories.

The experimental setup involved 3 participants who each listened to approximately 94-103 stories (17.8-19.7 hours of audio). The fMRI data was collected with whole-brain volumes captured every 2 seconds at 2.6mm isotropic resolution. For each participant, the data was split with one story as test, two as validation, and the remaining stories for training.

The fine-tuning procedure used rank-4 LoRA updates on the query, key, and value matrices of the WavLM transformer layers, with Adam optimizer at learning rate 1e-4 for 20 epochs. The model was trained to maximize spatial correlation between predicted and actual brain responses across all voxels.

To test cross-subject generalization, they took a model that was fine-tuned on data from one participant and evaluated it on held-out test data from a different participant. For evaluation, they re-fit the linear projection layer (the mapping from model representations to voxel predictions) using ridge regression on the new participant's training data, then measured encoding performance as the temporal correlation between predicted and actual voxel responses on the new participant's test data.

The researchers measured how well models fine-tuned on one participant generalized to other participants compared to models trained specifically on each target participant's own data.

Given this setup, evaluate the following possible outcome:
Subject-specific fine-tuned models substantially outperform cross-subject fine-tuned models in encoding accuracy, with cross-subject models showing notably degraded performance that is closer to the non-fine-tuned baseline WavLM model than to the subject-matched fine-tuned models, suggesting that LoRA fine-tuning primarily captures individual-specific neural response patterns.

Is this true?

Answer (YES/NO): NO